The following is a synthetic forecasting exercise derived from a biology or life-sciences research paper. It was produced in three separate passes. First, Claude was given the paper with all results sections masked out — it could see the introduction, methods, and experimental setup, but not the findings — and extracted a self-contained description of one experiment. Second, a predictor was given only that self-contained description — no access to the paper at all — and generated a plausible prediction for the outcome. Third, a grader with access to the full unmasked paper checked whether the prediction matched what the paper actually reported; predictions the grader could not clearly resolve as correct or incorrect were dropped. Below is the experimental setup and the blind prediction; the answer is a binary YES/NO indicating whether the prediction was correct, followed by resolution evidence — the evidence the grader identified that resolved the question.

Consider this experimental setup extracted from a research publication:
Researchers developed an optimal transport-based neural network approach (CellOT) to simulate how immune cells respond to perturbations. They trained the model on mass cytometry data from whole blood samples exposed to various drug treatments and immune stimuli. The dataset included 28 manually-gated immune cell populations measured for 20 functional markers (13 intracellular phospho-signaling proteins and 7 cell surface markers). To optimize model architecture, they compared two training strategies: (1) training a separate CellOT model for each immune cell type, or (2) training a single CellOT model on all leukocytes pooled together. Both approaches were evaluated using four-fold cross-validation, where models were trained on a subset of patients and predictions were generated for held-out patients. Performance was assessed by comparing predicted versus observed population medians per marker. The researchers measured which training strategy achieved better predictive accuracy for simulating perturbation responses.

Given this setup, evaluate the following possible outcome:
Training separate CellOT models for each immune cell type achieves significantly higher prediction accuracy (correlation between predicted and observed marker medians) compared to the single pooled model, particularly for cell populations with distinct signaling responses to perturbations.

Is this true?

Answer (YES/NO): YES